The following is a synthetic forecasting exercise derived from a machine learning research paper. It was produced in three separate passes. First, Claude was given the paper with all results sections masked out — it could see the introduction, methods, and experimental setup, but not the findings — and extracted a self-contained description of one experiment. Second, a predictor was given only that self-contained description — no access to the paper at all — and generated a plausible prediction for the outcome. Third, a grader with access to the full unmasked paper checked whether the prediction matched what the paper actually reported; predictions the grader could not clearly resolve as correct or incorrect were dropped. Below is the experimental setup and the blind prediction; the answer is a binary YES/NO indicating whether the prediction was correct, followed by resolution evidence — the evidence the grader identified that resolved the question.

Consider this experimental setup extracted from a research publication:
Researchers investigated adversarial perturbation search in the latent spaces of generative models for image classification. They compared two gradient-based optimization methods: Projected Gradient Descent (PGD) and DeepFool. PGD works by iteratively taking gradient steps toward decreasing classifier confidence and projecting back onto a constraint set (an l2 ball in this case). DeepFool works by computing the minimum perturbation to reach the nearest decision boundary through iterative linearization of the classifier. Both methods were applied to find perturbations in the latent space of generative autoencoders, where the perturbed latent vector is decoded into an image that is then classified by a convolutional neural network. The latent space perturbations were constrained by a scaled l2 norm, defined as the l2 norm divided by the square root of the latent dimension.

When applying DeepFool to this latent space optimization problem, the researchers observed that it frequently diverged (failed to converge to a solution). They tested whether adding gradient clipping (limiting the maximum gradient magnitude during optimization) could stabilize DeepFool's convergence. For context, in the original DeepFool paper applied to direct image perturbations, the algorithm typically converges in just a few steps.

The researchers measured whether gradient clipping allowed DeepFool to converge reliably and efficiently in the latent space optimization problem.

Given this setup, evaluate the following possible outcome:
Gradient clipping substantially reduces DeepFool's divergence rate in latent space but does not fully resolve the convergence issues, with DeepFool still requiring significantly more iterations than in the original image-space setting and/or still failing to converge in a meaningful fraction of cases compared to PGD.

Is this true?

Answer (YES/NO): NO